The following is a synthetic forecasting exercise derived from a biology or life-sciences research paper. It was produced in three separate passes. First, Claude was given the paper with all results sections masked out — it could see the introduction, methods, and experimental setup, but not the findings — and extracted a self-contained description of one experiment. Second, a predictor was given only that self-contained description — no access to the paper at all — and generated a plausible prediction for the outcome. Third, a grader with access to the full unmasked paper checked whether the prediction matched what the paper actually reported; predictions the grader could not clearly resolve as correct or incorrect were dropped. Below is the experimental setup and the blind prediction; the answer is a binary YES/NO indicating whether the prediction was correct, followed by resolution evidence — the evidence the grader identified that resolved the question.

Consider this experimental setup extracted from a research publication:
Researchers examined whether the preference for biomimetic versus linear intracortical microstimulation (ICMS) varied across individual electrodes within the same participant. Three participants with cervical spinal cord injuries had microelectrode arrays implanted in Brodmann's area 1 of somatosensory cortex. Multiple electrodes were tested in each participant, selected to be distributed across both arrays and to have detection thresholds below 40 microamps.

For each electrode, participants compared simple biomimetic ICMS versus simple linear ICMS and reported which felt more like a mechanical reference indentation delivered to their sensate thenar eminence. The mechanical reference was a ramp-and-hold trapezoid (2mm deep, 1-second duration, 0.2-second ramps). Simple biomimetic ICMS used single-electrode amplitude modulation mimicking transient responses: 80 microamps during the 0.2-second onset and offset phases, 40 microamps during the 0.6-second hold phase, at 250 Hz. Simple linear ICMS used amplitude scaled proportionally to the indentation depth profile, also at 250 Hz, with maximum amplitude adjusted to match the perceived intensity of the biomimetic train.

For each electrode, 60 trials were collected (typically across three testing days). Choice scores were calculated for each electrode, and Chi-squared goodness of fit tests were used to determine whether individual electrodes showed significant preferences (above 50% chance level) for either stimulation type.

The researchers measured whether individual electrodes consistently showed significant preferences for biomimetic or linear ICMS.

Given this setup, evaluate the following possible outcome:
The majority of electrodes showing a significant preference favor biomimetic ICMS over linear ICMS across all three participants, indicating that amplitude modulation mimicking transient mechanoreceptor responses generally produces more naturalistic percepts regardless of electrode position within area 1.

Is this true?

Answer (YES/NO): YES